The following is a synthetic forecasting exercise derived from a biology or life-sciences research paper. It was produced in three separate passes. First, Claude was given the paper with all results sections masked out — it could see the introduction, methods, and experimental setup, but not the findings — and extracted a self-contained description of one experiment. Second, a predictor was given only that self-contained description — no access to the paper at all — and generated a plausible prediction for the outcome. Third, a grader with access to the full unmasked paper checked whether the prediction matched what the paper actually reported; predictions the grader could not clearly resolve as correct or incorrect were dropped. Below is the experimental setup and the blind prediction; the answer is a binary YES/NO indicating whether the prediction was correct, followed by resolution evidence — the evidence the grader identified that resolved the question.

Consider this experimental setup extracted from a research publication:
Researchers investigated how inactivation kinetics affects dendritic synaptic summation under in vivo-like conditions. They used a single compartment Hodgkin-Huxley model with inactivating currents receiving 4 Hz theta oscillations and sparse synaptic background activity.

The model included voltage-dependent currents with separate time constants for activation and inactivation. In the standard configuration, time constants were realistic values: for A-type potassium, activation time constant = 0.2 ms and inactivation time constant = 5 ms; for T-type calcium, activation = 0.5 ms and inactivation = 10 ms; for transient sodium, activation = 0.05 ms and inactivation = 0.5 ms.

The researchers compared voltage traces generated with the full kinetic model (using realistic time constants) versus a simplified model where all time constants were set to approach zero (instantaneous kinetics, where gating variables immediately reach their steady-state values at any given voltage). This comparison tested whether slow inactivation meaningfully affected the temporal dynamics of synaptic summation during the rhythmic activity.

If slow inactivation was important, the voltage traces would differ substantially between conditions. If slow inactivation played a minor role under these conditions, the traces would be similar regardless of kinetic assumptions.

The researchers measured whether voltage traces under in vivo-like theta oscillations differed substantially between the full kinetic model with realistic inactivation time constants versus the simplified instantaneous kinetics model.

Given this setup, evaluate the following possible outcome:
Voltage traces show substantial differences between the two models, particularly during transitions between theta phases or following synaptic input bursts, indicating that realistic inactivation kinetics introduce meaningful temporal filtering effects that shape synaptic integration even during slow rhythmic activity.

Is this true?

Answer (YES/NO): NO